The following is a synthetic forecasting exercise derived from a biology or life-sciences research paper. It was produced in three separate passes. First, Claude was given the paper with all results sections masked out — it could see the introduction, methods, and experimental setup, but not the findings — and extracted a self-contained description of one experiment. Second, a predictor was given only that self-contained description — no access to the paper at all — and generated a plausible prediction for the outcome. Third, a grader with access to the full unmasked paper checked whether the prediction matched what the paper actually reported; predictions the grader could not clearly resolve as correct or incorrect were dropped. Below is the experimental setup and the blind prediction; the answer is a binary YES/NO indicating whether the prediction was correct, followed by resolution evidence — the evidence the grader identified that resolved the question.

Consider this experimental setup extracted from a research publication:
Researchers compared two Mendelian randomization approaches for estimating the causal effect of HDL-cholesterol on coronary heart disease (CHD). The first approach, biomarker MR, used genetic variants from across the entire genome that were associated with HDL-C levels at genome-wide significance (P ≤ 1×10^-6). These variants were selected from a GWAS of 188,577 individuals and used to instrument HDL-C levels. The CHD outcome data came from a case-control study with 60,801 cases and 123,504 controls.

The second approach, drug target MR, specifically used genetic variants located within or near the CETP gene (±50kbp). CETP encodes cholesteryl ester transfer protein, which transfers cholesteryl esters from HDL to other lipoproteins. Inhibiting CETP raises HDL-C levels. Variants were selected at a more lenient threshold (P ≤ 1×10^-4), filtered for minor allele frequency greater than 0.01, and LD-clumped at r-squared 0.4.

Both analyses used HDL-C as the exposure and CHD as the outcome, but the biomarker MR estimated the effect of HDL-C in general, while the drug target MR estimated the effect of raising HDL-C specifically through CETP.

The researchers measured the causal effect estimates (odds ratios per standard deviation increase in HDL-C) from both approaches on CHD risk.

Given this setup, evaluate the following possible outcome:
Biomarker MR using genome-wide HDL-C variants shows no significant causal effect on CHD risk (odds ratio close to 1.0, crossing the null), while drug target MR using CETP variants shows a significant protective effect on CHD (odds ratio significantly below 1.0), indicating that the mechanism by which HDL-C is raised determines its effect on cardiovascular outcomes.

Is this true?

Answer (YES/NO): YES